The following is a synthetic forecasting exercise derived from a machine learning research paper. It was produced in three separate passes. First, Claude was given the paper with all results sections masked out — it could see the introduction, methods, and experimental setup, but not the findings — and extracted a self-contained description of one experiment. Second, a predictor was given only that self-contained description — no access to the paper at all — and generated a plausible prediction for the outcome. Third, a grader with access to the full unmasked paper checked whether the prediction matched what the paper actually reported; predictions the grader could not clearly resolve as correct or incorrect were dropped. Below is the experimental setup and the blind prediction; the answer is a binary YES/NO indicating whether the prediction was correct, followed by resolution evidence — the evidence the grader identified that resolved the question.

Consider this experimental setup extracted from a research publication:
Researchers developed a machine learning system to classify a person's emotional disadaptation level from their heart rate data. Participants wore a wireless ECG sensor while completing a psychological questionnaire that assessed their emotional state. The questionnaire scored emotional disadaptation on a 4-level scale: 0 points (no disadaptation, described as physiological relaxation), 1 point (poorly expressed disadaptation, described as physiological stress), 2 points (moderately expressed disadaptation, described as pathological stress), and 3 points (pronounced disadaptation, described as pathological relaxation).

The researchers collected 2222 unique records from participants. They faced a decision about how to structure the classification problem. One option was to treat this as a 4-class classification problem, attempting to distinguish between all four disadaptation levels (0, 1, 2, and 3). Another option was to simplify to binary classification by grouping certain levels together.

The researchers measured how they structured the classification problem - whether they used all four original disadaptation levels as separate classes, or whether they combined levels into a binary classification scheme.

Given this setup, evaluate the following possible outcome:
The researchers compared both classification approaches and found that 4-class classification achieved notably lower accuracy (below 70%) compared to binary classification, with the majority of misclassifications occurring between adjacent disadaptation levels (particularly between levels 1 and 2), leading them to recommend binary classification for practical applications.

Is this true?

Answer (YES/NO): NO